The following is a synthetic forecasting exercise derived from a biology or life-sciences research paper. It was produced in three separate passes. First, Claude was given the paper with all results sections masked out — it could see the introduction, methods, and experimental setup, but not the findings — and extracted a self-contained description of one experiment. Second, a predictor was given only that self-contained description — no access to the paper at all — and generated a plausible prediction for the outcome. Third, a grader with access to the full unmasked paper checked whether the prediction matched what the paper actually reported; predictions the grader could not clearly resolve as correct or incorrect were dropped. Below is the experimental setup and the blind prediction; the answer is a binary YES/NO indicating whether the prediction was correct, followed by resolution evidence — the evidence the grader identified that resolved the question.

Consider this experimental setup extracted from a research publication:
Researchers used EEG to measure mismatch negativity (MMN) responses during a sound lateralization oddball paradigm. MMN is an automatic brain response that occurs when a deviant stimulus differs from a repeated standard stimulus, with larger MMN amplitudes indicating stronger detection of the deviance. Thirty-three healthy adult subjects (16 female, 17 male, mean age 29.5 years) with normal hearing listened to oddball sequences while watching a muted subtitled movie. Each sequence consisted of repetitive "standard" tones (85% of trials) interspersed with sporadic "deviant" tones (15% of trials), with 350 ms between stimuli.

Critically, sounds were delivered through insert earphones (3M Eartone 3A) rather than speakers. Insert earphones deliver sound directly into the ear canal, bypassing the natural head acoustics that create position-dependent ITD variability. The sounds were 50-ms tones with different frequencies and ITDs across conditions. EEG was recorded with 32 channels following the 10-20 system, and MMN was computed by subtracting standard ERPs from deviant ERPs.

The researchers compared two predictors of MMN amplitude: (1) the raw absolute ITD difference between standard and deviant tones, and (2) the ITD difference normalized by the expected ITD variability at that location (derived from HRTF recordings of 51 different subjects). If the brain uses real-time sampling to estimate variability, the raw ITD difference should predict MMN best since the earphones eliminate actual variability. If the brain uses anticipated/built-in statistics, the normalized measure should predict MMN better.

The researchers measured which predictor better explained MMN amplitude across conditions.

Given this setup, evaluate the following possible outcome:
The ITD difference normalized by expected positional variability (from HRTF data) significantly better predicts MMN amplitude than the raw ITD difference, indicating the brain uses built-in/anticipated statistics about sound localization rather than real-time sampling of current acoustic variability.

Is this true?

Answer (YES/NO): YES